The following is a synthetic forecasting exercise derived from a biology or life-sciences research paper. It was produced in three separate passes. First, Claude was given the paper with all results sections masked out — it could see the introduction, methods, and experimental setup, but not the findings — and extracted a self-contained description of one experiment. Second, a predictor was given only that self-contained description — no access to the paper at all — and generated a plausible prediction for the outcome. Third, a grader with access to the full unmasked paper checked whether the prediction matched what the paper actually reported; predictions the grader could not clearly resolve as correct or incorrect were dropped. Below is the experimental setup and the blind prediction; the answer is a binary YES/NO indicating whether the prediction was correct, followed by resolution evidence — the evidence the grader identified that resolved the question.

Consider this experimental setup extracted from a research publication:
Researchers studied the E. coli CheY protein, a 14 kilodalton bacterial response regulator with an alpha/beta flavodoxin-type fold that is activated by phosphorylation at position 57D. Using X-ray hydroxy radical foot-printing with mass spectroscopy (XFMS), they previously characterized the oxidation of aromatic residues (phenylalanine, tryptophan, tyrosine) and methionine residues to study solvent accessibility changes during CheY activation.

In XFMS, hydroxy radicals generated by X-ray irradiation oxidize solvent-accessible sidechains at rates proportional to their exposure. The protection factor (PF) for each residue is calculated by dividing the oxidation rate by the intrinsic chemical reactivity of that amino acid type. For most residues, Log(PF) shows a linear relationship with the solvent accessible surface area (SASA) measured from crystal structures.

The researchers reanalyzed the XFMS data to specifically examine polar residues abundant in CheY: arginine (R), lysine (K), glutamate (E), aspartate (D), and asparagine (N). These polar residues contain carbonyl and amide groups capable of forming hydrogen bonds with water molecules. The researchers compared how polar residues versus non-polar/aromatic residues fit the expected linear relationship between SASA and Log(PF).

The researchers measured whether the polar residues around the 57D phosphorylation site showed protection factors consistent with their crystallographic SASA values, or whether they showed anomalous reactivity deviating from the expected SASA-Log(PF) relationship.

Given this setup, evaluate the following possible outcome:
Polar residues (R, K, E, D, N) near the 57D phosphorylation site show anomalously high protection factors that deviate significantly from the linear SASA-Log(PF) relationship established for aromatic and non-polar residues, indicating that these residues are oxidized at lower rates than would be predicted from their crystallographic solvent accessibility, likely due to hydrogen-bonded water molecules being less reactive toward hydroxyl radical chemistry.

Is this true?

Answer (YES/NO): NO